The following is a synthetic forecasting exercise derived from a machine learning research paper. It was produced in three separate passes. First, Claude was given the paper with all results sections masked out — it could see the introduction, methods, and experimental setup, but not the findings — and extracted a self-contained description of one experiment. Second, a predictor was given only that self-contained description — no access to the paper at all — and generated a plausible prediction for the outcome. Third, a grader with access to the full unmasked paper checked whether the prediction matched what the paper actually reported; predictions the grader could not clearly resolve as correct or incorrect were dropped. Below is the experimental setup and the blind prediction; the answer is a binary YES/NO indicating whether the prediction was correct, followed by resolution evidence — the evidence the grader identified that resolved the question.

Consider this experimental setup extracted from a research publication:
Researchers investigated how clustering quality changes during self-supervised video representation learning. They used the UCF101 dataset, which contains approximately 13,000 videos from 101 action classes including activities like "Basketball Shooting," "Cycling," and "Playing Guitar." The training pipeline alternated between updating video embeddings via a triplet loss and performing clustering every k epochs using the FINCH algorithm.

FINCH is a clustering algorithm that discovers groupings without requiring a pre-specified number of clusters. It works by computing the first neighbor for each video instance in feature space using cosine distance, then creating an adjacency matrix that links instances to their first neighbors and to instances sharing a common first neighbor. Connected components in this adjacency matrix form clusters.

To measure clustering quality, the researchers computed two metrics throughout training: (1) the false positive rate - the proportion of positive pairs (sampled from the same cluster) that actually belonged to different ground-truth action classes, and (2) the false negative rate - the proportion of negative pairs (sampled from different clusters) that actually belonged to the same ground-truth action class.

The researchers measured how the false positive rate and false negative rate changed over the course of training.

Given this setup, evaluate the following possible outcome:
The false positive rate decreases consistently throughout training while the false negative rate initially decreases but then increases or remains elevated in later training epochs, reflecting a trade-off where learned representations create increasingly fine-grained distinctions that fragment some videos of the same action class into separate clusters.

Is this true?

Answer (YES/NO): NO